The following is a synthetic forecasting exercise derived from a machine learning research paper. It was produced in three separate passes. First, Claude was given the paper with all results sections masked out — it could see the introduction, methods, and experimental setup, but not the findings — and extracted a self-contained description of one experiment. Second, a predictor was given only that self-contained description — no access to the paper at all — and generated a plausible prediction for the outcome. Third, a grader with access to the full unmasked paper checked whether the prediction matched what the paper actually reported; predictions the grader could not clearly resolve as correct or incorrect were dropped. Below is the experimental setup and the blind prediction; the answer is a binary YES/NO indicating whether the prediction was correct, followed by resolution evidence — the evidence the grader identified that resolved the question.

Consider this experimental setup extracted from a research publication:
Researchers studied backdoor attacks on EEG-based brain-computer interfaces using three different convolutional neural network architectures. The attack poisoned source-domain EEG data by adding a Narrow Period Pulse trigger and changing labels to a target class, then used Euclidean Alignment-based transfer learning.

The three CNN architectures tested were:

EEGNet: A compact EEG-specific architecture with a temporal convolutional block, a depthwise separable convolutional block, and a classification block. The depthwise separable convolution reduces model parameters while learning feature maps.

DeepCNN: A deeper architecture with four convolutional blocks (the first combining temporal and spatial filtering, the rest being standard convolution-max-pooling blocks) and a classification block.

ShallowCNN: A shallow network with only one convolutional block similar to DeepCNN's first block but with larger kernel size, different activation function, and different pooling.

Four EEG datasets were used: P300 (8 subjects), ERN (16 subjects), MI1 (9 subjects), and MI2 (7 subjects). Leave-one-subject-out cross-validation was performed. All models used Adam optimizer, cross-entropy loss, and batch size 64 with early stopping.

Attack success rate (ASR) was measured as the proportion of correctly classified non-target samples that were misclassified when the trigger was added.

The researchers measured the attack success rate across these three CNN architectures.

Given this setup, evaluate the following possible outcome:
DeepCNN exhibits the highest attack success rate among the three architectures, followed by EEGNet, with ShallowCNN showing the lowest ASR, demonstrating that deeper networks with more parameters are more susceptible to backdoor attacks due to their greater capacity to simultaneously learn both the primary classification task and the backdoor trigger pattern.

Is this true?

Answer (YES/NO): NO